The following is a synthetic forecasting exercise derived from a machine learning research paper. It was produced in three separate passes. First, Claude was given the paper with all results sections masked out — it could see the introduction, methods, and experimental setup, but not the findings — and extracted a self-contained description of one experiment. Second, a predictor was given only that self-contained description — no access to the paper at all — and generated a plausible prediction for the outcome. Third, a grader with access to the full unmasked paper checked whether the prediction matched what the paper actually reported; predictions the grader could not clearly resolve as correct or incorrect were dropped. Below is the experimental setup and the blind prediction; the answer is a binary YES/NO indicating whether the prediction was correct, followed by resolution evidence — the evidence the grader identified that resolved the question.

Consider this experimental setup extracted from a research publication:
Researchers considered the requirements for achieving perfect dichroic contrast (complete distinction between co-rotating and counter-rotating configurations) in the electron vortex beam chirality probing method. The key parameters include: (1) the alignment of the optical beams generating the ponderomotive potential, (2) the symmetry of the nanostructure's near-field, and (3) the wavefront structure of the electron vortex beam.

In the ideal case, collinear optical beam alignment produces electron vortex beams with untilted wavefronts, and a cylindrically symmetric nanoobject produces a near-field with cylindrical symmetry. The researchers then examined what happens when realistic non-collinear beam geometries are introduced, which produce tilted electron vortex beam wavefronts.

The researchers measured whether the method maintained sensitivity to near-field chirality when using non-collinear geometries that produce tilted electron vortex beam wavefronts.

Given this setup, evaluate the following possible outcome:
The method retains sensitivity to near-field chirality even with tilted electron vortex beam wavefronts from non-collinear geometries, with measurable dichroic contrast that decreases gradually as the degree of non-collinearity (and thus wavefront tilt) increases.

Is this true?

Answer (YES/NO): YES